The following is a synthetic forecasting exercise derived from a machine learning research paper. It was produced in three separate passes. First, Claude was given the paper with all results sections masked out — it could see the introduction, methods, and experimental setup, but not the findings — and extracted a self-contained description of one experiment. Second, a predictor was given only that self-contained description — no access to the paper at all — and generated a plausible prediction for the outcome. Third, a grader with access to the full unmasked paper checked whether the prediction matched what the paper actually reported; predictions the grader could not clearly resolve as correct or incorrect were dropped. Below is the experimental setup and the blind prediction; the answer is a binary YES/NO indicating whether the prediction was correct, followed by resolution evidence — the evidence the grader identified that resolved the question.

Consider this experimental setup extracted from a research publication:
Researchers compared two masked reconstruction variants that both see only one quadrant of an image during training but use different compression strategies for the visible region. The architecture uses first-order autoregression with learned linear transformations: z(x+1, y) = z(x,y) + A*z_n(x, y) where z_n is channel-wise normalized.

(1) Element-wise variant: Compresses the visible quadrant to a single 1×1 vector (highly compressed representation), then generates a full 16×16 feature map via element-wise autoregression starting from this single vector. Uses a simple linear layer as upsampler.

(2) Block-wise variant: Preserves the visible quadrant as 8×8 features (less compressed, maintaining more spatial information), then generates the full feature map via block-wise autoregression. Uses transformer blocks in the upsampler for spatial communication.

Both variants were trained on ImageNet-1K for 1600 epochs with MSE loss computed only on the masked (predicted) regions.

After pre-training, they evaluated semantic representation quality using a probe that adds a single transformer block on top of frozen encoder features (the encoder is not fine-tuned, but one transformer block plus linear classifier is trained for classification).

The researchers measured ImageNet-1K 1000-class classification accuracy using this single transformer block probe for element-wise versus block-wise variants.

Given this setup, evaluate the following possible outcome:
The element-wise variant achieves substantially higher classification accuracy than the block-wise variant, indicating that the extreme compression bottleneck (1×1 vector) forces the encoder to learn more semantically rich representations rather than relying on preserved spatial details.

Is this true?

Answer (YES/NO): NO